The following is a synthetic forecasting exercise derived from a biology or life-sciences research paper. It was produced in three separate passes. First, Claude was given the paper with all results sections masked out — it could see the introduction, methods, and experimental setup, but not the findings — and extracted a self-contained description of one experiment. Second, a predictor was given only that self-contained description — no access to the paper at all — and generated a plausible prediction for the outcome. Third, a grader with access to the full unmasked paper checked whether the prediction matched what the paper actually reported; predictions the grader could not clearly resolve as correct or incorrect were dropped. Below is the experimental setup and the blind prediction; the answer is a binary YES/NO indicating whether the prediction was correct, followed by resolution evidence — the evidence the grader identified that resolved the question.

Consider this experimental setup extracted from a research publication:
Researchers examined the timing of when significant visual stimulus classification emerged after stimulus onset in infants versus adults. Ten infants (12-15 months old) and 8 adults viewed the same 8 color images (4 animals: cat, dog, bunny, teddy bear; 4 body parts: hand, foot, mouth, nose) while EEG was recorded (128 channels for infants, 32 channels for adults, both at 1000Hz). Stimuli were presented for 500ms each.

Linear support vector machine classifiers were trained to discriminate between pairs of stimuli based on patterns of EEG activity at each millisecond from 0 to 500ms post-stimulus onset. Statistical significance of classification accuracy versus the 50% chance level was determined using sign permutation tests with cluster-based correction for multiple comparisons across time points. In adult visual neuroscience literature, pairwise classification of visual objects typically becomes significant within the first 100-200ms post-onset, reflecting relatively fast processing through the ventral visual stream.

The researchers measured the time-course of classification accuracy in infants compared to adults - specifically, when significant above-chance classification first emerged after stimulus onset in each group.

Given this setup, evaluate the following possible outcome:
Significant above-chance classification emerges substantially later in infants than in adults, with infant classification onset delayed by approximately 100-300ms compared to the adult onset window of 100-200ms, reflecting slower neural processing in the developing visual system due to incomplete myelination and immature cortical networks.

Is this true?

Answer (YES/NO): NO